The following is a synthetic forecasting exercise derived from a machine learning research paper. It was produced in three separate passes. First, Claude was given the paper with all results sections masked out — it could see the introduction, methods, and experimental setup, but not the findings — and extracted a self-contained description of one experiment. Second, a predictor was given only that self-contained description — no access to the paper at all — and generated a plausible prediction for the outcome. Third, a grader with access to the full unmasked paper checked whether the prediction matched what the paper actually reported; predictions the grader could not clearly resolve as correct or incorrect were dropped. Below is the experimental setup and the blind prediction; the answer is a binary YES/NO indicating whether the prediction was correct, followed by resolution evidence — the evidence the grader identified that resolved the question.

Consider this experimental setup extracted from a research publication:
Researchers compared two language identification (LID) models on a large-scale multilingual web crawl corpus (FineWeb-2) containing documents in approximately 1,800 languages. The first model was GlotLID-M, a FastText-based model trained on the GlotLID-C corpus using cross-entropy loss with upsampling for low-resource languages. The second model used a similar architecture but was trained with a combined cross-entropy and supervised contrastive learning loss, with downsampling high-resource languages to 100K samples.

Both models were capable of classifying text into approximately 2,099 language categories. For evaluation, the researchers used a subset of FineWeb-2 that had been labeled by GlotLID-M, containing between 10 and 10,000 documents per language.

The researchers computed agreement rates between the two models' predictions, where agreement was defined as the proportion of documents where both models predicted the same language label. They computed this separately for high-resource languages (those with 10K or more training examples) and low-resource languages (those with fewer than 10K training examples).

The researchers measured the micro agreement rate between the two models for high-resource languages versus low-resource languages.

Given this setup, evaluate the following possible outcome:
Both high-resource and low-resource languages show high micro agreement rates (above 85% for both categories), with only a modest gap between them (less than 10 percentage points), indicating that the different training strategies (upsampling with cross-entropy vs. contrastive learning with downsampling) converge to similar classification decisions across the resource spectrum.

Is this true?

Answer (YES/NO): NO